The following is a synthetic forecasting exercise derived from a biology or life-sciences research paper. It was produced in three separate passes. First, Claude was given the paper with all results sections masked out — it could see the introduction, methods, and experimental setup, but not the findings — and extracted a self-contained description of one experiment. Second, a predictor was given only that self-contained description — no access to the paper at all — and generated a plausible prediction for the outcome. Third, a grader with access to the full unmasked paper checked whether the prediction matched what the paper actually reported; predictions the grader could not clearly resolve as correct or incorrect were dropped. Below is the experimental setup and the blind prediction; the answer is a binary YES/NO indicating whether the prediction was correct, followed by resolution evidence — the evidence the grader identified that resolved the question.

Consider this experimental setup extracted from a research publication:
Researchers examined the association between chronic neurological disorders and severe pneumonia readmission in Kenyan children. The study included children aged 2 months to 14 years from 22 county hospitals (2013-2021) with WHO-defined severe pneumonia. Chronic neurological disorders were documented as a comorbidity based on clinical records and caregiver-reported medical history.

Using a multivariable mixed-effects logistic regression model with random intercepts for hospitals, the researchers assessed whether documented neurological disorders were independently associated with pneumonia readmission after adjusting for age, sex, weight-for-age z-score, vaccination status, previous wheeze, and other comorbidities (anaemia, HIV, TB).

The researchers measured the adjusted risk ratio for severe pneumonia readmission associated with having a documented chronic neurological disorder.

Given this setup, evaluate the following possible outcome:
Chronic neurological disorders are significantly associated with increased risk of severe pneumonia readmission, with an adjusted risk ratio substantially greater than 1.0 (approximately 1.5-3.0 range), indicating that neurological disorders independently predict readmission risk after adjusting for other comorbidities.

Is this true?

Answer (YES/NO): NO